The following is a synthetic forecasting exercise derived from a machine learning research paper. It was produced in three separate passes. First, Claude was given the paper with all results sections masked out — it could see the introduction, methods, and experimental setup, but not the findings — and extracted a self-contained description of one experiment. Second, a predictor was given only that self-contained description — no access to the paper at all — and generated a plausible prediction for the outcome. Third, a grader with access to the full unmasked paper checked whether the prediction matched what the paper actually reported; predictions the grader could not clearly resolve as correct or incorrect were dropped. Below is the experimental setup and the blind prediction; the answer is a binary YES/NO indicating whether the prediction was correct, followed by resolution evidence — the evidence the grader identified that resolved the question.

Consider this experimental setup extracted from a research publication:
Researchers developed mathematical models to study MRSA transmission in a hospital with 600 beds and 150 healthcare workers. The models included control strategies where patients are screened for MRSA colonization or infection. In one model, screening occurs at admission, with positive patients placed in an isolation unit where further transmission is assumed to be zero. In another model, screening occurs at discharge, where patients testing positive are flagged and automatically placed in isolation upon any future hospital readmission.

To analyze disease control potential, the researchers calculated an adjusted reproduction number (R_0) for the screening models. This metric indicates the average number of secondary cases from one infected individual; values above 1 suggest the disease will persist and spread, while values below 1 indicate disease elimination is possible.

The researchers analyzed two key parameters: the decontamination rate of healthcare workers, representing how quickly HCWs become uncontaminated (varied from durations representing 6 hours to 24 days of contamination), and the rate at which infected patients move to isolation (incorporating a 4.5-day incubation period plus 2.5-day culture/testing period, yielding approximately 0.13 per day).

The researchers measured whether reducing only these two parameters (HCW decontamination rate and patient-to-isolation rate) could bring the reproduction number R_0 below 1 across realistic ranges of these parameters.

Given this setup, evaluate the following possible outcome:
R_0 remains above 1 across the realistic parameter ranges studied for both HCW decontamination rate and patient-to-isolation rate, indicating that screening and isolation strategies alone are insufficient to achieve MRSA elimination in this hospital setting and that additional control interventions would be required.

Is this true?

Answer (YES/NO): YES